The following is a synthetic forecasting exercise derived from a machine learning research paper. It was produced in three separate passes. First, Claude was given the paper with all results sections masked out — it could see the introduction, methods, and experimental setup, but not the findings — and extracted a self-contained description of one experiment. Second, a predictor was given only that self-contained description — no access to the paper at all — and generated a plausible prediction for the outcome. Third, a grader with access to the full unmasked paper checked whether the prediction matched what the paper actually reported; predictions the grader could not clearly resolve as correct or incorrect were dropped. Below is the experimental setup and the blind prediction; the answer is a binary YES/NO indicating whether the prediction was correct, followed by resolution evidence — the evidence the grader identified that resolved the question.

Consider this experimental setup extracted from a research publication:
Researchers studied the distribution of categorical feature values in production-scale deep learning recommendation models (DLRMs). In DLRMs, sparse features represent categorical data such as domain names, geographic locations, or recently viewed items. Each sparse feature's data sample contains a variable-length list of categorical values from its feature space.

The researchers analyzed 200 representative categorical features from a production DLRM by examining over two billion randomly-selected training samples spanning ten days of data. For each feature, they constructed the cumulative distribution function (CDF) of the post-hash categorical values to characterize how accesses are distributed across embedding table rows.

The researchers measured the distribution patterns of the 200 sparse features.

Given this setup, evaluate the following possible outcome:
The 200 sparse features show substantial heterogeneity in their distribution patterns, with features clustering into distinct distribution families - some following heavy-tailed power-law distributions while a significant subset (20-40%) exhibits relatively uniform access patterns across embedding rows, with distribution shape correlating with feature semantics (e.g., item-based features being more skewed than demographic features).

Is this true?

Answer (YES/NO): NO